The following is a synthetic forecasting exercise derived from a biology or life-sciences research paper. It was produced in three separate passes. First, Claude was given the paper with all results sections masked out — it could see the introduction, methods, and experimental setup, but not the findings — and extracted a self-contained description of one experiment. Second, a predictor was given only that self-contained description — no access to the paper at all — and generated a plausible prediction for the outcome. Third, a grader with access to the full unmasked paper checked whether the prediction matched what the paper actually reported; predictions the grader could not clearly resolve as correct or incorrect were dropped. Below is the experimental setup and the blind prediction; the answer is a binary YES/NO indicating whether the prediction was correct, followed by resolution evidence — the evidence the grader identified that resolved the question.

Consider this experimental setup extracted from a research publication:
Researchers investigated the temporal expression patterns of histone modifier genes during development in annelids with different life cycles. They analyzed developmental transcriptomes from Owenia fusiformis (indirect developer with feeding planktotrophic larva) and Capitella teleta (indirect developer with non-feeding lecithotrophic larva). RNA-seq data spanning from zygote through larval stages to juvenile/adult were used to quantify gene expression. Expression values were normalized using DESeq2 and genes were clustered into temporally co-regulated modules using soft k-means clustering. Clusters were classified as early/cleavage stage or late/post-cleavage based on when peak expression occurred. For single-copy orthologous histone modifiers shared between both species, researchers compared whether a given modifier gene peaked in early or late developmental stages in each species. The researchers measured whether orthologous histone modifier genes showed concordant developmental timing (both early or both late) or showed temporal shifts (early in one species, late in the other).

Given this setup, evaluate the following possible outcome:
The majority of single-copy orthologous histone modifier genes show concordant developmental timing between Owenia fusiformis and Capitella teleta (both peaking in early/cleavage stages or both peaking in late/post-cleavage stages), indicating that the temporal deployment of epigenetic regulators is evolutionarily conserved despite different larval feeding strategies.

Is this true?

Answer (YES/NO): NO